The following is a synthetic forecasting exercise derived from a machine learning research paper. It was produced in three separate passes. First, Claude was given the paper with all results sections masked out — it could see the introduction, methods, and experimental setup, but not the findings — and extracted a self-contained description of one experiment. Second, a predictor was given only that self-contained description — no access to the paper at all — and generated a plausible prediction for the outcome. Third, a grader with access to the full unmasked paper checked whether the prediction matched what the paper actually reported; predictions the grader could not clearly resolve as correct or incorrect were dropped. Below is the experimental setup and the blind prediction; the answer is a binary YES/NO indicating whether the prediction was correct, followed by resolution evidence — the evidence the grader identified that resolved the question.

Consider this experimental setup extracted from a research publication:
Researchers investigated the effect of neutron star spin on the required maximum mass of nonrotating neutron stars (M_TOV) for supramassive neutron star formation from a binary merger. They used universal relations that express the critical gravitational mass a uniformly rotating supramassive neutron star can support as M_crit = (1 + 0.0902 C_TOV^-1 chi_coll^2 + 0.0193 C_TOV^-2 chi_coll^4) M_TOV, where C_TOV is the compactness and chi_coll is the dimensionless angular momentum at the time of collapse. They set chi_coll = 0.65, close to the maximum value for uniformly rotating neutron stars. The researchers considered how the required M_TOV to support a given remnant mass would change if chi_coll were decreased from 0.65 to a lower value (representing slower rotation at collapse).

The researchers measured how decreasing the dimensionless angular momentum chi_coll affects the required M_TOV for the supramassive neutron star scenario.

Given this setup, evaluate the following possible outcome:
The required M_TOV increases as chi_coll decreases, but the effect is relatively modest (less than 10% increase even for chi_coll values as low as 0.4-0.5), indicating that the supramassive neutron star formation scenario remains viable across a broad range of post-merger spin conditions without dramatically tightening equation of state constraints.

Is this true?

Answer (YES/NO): NO